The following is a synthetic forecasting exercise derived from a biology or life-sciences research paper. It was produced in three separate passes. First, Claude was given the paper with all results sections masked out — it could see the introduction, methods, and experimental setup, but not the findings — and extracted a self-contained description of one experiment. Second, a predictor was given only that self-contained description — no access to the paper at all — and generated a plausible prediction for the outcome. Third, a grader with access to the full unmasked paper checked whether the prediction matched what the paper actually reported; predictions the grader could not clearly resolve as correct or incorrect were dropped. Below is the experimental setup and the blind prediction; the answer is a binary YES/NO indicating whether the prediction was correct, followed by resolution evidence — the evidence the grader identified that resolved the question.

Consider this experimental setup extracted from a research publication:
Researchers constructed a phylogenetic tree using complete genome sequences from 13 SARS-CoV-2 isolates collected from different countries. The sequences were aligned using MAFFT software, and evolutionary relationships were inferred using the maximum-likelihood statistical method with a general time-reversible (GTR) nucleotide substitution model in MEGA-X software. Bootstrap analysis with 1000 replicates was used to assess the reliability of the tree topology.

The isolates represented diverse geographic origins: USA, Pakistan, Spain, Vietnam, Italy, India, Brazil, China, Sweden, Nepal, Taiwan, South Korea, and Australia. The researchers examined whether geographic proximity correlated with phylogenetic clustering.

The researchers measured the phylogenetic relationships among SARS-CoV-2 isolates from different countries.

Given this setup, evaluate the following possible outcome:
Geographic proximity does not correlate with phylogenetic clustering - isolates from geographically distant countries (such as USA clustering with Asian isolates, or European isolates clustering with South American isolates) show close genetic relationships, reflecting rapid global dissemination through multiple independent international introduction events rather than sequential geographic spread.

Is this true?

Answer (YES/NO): NO